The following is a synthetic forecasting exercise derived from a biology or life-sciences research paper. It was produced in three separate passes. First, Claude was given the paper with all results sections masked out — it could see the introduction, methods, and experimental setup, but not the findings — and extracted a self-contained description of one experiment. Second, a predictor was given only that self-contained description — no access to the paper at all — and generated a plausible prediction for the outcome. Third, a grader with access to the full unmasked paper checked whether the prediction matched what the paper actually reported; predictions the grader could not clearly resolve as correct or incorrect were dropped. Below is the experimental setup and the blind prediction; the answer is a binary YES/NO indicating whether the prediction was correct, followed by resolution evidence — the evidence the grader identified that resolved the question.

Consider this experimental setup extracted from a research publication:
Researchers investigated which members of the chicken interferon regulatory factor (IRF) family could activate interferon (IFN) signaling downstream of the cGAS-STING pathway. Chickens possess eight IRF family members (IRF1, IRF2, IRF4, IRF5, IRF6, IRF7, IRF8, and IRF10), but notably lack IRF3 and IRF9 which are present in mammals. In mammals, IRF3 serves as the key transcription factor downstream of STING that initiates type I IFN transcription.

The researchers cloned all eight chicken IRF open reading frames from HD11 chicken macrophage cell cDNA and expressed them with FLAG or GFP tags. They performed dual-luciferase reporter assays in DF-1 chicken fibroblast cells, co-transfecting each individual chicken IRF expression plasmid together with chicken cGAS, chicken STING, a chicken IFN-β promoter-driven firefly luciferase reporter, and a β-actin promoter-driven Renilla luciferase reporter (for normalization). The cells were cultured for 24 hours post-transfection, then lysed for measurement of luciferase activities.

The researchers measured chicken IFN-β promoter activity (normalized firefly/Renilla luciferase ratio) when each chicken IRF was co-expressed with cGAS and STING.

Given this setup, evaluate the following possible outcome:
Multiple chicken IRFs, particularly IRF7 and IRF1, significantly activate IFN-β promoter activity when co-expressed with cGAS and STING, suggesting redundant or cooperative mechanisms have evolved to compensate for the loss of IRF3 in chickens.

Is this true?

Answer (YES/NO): NO